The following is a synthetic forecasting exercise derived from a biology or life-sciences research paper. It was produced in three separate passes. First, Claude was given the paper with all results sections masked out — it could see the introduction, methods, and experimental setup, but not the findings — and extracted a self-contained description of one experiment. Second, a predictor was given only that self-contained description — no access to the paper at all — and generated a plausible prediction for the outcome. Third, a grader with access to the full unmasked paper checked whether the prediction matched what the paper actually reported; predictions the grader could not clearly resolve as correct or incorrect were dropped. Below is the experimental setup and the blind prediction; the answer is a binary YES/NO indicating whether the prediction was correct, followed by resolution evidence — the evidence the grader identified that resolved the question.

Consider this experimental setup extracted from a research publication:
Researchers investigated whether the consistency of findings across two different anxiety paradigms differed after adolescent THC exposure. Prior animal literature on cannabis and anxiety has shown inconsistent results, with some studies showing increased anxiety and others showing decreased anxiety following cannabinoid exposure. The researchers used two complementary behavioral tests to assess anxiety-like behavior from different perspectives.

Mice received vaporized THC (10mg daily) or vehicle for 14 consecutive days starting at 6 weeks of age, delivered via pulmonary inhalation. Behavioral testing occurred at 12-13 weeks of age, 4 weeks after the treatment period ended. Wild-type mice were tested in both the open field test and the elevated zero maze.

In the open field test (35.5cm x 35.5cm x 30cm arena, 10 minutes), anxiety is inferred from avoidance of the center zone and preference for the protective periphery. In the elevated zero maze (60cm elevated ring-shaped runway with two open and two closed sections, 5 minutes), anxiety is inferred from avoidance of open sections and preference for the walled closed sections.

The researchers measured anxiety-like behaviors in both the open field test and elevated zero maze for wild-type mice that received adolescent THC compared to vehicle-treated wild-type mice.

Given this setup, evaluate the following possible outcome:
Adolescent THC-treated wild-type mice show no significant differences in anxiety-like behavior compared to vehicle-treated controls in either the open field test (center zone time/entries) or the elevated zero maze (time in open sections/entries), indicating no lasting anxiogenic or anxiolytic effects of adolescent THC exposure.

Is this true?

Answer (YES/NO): YES